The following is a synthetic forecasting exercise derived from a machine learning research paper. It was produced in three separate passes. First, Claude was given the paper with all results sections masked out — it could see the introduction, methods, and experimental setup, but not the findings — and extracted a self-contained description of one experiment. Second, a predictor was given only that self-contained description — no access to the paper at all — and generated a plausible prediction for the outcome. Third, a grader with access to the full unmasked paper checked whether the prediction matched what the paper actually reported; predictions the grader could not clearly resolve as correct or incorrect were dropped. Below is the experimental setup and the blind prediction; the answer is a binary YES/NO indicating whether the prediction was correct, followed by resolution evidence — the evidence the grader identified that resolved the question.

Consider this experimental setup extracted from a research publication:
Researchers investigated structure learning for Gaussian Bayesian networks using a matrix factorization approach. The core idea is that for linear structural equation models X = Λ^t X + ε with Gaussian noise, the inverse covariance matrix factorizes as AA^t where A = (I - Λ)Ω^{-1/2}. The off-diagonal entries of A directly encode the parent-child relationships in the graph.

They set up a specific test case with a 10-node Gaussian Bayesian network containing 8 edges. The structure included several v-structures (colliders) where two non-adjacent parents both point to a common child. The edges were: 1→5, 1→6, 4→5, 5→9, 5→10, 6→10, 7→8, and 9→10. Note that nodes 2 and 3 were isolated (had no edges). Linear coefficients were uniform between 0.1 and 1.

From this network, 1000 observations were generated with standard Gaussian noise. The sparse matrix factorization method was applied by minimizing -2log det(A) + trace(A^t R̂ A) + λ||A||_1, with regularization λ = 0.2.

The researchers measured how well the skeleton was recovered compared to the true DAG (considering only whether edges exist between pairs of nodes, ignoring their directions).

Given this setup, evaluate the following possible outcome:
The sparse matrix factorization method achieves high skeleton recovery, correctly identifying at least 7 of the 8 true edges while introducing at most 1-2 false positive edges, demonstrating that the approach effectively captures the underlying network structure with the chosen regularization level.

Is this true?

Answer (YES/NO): YES